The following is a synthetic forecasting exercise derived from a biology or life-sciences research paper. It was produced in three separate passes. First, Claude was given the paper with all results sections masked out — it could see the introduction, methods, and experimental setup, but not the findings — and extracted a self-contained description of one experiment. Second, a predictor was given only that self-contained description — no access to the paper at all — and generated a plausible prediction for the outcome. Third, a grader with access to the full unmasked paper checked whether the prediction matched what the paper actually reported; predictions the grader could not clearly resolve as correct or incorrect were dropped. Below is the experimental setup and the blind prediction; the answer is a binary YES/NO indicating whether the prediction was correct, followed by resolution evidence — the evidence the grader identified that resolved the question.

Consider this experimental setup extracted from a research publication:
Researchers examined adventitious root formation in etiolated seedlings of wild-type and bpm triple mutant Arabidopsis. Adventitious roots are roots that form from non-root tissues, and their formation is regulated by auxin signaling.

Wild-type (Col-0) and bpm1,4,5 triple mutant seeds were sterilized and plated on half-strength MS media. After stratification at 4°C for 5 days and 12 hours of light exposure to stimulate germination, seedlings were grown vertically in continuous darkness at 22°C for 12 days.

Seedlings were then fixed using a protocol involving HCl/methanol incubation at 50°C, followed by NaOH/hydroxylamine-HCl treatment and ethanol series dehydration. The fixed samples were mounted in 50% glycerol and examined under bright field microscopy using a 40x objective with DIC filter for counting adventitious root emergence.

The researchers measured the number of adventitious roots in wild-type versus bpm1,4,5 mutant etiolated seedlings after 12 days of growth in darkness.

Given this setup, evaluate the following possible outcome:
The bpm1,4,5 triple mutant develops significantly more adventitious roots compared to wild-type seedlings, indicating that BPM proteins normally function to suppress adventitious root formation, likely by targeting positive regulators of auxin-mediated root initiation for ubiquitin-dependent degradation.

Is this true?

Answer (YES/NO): NO